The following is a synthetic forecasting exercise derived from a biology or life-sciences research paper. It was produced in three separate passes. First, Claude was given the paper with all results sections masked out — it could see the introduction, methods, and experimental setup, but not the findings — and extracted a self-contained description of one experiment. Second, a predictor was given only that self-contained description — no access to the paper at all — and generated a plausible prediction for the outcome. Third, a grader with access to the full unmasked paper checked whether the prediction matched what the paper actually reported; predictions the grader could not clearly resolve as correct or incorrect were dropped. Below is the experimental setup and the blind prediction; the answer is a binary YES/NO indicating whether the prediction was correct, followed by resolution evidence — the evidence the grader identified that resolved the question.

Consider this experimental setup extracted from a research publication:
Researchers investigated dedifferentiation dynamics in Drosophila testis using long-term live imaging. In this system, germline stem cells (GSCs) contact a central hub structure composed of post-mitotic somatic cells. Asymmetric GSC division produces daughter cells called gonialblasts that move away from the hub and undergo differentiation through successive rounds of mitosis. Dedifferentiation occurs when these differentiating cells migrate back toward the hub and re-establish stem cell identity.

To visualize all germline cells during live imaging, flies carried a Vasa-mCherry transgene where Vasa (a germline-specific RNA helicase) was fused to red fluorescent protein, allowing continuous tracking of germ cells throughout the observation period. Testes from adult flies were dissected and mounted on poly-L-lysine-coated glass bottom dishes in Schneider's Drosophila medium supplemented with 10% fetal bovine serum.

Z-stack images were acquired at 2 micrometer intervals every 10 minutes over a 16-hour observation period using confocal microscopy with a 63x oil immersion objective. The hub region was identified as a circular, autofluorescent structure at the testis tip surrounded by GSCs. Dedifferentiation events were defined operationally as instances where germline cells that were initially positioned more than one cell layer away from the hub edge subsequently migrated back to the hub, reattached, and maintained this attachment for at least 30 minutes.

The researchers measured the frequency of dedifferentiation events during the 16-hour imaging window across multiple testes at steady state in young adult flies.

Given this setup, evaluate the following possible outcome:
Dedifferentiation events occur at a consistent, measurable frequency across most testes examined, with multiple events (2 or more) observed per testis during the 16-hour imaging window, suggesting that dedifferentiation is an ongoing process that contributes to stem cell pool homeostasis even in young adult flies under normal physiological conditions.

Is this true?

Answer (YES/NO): NO